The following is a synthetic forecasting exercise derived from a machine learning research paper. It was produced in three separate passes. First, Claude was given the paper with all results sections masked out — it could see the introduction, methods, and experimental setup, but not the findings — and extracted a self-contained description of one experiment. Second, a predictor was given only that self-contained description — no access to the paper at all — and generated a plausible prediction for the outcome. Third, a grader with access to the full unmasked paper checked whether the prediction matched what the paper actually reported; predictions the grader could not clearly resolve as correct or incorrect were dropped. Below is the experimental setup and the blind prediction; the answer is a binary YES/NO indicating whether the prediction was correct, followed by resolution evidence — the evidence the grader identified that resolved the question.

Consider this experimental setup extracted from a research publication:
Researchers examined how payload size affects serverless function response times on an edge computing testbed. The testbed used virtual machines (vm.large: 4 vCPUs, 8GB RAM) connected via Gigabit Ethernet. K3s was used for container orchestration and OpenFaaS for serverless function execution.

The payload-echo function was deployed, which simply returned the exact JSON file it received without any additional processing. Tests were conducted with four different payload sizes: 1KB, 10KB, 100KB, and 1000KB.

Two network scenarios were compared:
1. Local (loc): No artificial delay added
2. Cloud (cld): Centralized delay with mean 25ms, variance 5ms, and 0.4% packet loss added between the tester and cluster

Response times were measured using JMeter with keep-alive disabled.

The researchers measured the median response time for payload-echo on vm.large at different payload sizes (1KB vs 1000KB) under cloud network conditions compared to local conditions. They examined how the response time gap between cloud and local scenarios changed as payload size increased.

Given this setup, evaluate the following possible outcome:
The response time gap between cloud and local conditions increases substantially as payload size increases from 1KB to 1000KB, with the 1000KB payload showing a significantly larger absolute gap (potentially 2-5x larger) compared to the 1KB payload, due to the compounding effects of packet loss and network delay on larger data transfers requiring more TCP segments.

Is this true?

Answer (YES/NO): NO